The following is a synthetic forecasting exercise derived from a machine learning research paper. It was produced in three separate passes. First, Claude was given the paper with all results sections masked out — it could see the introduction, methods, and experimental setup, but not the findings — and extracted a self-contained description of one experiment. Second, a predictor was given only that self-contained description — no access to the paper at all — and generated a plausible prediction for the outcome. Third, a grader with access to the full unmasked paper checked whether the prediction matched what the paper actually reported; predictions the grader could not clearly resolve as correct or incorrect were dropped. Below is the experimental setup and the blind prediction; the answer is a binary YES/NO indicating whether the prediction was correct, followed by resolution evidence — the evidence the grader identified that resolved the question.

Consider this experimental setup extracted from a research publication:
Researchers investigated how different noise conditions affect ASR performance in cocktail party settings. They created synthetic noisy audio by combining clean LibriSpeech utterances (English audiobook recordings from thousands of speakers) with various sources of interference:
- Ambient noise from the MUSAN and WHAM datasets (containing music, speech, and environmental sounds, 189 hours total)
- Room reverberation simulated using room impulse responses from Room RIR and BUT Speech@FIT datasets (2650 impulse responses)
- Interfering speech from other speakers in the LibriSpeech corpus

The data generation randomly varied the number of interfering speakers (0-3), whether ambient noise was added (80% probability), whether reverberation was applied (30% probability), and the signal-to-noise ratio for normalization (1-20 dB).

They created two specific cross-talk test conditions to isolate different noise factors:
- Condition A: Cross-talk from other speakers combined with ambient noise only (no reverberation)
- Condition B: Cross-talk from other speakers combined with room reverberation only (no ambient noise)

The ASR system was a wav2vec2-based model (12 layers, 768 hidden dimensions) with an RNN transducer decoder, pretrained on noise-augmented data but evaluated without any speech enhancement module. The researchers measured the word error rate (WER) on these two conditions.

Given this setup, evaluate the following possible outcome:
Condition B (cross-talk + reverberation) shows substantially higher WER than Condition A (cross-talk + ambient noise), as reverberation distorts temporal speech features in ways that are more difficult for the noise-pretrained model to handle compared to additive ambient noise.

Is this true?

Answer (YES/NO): YES